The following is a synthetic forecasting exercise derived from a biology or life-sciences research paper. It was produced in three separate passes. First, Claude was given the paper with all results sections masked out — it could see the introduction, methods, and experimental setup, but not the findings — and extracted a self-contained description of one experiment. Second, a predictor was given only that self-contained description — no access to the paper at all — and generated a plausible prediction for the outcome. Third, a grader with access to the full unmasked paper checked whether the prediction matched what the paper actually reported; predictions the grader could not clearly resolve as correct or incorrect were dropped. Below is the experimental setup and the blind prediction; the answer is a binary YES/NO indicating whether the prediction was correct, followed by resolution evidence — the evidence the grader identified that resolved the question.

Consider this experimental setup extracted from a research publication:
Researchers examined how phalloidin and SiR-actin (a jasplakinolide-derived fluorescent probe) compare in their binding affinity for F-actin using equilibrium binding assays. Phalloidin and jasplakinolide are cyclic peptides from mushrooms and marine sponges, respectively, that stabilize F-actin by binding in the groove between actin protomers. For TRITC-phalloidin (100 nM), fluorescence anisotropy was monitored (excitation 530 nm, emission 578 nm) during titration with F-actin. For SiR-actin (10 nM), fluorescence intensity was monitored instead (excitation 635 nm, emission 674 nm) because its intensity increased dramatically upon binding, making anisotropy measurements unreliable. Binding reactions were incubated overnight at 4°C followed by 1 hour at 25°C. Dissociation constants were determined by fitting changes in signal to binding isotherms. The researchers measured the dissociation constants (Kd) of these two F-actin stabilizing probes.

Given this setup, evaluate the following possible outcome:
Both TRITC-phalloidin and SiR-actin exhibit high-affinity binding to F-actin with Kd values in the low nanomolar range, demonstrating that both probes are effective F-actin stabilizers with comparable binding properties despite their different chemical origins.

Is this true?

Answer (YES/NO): NO